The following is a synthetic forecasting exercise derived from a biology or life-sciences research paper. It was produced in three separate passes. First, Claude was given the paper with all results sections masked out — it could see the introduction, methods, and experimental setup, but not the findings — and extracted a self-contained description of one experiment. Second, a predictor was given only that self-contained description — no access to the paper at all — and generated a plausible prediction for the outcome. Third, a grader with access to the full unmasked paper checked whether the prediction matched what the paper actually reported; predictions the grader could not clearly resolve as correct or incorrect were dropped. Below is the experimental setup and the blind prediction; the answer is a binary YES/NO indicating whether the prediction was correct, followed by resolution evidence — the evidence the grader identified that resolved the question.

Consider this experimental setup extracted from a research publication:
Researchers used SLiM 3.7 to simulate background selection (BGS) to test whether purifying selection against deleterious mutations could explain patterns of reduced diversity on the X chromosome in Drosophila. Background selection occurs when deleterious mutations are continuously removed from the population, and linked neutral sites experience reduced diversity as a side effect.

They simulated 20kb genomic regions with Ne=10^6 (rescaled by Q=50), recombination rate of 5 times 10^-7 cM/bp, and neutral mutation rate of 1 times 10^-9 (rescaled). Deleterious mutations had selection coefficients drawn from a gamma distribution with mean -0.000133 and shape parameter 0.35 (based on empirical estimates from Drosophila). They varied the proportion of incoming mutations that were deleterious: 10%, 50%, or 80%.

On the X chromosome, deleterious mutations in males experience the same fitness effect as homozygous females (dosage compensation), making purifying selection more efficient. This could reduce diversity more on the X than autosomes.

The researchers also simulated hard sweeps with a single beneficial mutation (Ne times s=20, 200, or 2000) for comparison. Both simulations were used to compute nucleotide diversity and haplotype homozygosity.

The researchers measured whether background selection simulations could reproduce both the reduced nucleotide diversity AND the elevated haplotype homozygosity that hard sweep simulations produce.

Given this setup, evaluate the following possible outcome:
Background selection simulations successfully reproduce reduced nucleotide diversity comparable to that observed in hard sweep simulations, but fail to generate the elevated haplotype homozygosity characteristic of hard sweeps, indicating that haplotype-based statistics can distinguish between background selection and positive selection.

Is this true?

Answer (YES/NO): NO